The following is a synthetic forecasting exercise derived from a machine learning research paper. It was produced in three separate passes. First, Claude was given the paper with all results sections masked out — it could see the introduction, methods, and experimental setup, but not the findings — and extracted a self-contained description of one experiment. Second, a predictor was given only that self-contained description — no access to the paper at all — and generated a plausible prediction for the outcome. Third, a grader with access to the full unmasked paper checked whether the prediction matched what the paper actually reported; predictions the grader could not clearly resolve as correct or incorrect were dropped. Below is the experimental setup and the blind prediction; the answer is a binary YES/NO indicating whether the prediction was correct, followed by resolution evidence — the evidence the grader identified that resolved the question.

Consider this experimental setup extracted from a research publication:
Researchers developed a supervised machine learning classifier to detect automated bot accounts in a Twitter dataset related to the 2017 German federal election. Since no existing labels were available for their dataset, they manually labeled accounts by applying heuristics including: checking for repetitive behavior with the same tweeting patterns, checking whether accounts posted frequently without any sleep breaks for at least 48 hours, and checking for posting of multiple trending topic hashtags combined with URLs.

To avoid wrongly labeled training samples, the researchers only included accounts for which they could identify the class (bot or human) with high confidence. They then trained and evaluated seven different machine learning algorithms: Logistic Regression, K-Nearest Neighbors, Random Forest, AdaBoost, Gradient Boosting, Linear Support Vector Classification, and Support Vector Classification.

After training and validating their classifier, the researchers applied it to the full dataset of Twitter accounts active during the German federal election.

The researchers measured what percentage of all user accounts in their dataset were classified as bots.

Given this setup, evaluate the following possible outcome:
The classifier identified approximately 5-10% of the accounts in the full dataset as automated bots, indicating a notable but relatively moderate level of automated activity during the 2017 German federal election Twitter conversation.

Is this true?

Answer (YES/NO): NO